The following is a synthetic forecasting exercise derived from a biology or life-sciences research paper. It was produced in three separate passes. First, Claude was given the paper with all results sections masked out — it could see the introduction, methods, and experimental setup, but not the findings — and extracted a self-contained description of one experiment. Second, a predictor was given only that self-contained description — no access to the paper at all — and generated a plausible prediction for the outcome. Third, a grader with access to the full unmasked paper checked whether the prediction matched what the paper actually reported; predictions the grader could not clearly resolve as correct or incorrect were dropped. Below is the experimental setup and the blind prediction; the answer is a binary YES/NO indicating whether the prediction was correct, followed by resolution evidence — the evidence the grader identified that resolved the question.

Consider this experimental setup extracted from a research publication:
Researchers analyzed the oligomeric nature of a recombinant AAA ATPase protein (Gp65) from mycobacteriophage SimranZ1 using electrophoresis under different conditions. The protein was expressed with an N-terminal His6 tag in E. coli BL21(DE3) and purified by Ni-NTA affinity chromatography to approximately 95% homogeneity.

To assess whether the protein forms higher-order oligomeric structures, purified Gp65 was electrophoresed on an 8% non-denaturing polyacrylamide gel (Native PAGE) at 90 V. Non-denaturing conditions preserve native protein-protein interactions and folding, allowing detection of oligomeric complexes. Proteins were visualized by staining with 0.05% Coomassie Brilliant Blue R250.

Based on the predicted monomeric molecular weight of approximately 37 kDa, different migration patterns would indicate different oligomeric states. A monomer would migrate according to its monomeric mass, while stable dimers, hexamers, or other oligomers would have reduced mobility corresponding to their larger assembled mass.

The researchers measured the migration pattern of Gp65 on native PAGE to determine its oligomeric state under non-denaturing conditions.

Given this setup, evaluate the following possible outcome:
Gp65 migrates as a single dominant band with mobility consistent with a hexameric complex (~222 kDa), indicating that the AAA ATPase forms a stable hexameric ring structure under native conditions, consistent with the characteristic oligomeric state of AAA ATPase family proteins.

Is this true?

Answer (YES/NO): NO